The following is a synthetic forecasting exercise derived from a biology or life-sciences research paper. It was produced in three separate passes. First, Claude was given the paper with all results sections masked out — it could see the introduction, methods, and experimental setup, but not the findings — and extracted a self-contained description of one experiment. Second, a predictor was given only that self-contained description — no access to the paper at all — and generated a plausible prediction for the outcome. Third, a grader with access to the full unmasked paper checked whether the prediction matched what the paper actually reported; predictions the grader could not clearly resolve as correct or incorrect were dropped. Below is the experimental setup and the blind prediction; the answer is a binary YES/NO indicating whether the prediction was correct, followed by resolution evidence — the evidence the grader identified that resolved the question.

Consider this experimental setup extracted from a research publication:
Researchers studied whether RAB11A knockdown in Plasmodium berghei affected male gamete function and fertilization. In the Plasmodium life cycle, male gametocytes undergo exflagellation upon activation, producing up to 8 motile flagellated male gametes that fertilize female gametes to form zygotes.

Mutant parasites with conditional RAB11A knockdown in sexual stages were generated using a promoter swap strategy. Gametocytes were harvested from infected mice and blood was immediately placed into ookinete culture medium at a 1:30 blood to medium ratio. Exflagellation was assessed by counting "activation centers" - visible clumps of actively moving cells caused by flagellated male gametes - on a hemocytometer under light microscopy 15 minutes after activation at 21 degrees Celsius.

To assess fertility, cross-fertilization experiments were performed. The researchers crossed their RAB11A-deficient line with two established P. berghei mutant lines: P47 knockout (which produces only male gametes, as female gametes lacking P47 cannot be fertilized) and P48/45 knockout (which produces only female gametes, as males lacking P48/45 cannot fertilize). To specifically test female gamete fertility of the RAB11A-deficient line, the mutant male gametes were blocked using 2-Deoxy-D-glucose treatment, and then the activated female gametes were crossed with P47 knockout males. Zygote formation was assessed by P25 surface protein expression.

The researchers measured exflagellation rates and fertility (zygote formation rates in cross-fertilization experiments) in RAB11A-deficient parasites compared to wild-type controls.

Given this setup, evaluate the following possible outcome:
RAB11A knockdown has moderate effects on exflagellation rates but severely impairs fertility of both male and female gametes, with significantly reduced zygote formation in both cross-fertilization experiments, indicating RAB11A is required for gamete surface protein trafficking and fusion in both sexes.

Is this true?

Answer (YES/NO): NO